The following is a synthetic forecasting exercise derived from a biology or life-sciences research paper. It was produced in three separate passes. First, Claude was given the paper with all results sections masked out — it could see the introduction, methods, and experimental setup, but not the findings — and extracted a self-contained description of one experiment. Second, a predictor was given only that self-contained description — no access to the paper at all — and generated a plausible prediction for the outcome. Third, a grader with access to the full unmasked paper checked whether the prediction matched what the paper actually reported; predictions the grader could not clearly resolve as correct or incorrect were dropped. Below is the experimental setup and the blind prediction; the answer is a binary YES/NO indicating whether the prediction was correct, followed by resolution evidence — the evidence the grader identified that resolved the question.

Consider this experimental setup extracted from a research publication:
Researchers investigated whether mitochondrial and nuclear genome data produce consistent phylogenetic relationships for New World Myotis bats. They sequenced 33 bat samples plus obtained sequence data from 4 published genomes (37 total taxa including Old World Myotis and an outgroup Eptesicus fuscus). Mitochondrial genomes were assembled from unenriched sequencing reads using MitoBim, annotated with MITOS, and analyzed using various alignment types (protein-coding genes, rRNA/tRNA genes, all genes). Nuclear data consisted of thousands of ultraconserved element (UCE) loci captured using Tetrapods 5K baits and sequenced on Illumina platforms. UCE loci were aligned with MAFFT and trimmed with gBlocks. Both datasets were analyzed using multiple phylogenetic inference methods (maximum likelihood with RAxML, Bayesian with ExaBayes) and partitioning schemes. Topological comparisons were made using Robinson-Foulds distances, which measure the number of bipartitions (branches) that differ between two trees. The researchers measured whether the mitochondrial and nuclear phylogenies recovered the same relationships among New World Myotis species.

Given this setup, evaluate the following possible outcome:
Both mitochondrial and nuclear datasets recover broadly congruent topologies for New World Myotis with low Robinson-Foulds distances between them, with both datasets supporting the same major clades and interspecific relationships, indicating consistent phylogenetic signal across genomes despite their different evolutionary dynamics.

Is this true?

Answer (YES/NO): NO